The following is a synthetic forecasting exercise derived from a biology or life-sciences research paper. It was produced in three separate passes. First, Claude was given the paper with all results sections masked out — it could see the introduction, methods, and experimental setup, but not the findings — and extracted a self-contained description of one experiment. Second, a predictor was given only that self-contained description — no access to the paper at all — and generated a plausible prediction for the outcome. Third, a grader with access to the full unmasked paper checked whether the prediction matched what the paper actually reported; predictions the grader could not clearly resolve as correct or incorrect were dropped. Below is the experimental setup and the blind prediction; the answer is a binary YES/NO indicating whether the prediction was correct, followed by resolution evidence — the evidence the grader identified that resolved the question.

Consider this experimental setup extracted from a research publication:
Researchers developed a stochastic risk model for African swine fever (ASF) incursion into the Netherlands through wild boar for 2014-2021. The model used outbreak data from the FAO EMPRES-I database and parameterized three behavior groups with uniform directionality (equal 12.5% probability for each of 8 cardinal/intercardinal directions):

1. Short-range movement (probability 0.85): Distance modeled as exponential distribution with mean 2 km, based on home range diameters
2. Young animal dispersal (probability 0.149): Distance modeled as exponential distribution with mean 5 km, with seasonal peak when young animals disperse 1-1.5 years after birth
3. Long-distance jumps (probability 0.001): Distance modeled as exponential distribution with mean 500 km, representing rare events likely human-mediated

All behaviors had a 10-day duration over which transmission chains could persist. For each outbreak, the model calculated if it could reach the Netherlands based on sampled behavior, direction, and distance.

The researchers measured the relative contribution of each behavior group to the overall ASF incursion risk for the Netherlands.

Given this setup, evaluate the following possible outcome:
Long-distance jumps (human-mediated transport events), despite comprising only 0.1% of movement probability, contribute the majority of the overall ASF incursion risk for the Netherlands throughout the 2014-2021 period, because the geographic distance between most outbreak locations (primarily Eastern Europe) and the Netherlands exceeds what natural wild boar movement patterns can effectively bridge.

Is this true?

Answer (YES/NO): YES